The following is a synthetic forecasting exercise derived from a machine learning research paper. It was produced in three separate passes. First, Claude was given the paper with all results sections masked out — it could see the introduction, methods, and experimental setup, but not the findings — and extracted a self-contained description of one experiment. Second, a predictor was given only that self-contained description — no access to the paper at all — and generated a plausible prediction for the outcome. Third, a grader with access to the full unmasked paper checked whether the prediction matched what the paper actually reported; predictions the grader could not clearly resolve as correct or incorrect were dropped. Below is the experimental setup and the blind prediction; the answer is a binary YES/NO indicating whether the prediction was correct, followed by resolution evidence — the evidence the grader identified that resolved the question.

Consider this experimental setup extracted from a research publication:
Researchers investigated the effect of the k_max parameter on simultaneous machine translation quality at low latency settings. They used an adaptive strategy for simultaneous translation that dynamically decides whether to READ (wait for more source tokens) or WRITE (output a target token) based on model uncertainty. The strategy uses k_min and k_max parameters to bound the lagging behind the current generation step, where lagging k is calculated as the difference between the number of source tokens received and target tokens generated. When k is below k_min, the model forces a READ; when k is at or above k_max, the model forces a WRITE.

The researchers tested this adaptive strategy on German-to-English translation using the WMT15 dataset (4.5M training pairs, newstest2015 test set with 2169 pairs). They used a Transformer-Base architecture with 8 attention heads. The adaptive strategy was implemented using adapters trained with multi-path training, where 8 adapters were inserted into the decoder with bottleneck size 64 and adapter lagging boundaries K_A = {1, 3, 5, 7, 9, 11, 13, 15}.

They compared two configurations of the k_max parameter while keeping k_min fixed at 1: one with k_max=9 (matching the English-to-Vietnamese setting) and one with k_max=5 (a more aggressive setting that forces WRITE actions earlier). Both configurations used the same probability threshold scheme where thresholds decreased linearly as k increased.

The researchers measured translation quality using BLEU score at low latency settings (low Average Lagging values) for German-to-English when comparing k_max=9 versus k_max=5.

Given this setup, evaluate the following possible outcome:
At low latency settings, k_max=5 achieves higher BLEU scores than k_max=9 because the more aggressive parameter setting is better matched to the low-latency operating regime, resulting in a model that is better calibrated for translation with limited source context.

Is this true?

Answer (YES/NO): YES